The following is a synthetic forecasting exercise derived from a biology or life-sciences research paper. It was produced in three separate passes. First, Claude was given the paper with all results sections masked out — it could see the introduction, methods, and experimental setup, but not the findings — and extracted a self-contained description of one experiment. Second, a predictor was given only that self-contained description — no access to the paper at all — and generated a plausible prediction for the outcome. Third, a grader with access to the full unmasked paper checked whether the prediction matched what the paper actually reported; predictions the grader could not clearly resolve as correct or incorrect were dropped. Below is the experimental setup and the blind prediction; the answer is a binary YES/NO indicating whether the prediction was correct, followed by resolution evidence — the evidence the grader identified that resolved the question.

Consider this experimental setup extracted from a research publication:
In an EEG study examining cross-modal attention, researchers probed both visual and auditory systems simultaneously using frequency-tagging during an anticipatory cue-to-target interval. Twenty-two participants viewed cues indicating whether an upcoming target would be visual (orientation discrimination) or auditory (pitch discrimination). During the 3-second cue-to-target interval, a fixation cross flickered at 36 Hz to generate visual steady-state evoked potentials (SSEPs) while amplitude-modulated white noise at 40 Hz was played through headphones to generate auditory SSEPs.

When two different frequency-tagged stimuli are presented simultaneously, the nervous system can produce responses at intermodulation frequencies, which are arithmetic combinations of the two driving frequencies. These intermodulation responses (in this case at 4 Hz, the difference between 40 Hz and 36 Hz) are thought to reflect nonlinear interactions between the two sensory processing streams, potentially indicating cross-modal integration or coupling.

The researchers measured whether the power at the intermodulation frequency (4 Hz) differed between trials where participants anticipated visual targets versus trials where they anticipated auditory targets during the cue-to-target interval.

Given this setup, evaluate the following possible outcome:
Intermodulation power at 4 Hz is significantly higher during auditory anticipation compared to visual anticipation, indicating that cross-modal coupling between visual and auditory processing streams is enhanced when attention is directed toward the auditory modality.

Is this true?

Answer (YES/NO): YES